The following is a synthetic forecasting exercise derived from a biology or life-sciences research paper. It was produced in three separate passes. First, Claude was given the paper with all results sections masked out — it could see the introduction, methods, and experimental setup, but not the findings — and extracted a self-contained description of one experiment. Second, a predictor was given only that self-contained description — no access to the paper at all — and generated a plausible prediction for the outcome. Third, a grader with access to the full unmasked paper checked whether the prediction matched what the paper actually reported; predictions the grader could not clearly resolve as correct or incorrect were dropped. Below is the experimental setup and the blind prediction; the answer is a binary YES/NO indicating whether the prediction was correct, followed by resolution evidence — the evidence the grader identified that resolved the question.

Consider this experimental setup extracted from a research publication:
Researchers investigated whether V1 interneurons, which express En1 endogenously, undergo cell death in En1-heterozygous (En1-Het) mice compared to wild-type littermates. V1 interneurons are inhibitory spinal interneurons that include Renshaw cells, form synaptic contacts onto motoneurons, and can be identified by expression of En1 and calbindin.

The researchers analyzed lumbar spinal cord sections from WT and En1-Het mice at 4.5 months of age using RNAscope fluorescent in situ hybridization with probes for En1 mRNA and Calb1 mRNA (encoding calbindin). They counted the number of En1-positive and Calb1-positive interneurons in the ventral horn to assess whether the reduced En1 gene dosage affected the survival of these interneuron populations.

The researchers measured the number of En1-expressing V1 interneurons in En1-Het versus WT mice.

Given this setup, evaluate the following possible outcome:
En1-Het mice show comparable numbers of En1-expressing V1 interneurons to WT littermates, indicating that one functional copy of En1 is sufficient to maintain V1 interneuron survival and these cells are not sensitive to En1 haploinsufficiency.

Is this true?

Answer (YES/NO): YES